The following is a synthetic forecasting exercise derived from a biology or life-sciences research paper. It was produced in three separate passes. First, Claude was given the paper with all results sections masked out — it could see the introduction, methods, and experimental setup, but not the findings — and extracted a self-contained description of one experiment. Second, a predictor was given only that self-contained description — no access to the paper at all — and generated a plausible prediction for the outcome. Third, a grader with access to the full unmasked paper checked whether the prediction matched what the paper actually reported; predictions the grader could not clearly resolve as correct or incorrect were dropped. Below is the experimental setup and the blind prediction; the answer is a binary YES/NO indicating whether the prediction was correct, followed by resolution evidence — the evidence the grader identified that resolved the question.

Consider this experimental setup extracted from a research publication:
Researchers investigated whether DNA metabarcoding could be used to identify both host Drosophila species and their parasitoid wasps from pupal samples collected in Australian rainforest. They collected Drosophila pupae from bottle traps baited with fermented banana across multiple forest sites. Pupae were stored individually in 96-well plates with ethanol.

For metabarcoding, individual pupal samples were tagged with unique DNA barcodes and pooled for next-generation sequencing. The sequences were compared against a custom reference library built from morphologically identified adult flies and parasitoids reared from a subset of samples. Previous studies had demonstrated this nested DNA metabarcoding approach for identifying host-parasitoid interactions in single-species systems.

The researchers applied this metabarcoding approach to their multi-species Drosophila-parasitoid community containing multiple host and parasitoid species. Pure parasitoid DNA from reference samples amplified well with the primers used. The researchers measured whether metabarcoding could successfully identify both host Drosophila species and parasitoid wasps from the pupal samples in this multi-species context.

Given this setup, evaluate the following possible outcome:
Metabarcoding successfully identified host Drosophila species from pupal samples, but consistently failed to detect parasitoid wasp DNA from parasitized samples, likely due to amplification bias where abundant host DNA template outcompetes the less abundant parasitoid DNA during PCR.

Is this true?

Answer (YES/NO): YES